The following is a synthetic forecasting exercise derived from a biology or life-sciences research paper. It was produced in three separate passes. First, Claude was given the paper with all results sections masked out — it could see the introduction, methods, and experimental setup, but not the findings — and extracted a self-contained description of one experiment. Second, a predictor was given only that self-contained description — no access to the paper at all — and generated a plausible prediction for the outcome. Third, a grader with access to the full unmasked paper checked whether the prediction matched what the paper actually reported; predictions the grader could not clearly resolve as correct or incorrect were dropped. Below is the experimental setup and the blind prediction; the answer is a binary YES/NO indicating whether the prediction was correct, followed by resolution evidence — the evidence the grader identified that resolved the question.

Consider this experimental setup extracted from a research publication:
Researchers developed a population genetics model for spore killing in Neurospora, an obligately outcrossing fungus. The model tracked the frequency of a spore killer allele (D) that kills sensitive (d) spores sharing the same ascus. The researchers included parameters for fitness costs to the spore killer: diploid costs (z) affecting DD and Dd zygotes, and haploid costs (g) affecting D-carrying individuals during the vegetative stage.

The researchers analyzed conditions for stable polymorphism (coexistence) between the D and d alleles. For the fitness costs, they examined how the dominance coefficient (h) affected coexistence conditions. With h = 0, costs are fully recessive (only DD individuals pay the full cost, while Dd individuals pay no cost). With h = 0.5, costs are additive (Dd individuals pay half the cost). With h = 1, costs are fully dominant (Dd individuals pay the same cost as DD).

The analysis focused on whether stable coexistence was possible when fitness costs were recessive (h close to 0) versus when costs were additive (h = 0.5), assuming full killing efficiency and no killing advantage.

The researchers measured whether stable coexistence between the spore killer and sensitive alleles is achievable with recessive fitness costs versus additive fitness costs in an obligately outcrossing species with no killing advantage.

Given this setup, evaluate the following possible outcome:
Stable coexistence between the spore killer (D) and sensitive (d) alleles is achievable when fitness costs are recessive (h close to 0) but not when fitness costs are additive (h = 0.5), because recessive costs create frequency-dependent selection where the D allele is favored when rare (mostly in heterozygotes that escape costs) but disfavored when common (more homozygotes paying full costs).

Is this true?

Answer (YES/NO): NO